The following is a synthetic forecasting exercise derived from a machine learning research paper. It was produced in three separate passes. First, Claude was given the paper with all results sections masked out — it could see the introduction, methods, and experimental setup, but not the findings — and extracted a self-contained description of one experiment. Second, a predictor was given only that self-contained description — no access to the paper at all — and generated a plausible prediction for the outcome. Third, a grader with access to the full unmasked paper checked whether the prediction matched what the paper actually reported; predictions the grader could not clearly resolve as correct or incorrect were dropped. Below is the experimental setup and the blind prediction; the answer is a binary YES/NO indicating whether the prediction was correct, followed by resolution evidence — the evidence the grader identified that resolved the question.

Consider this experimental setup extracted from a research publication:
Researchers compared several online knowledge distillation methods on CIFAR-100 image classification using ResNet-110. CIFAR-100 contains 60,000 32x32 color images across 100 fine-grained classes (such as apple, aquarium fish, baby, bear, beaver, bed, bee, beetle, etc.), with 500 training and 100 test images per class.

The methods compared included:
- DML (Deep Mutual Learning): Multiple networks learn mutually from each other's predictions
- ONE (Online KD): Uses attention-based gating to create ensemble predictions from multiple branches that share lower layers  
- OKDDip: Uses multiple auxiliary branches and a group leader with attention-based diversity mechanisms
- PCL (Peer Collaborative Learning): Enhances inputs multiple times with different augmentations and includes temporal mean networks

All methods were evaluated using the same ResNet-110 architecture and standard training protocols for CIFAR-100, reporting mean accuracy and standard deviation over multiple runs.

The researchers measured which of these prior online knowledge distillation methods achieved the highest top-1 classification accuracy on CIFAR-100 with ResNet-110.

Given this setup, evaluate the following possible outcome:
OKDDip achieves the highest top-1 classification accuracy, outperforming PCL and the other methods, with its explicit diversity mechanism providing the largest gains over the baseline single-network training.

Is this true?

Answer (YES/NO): NO